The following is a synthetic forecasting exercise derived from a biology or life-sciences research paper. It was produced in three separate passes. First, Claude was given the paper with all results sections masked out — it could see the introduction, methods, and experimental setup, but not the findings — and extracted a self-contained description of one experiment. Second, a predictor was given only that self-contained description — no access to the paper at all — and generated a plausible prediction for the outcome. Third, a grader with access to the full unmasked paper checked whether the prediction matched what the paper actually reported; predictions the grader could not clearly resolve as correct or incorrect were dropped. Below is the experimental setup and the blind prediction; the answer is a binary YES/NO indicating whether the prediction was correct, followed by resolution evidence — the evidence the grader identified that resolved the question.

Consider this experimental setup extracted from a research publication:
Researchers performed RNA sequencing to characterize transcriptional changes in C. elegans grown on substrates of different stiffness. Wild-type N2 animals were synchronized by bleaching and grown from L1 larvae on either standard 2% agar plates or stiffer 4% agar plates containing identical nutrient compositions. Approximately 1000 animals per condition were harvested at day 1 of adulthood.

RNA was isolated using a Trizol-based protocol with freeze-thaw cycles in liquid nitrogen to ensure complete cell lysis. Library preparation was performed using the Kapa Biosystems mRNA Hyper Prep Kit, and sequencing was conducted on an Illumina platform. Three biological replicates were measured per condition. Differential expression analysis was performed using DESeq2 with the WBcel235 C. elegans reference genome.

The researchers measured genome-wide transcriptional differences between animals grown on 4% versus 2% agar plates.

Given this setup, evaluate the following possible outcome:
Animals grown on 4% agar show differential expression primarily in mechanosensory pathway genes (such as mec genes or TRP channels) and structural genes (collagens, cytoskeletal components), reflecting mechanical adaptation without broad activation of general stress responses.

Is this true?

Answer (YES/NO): NO